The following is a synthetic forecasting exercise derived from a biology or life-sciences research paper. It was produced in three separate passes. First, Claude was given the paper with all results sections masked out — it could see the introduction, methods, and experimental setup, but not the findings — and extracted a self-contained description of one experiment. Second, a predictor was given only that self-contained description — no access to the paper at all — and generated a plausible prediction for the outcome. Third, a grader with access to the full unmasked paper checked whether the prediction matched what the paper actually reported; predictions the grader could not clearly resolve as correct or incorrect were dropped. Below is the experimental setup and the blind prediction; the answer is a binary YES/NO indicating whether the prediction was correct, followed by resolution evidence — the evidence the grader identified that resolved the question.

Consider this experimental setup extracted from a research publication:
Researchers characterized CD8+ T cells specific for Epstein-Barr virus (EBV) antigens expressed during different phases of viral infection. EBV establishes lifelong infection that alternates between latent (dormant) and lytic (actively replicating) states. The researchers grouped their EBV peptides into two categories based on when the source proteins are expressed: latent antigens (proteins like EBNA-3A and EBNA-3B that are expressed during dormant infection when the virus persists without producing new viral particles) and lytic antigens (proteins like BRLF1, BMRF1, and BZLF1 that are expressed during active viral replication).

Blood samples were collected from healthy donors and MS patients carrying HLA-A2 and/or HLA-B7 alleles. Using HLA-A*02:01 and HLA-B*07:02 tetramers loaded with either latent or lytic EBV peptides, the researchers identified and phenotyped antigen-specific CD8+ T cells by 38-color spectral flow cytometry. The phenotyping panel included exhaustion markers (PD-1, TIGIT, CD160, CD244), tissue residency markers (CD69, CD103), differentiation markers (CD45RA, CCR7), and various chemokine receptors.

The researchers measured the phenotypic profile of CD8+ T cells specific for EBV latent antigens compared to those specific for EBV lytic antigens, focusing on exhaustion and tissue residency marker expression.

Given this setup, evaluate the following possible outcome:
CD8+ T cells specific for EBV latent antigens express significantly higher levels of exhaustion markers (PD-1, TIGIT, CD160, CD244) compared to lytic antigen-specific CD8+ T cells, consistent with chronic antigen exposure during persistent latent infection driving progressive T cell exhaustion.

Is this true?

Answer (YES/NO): NO